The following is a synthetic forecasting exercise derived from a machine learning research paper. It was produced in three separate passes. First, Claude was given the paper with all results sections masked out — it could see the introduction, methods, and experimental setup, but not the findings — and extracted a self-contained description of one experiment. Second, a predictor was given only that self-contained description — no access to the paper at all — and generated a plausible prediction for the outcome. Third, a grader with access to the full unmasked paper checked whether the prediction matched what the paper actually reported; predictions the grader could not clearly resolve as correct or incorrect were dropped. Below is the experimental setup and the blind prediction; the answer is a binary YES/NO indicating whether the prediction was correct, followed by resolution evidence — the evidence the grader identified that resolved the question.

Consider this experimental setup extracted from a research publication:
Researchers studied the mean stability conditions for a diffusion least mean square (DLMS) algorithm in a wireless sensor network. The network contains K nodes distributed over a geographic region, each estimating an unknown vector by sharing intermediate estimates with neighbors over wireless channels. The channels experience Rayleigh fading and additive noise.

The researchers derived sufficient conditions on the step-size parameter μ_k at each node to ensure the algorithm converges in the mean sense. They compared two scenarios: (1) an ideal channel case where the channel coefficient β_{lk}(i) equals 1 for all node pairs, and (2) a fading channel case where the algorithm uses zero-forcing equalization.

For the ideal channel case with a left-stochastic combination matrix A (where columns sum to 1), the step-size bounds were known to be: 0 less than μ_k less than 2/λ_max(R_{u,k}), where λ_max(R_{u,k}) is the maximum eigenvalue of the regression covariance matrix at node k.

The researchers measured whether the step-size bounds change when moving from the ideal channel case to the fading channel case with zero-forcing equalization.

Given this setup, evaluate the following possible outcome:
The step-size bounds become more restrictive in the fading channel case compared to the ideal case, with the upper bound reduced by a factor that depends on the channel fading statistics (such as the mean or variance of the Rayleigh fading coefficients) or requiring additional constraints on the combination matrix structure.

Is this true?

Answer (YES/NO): NO